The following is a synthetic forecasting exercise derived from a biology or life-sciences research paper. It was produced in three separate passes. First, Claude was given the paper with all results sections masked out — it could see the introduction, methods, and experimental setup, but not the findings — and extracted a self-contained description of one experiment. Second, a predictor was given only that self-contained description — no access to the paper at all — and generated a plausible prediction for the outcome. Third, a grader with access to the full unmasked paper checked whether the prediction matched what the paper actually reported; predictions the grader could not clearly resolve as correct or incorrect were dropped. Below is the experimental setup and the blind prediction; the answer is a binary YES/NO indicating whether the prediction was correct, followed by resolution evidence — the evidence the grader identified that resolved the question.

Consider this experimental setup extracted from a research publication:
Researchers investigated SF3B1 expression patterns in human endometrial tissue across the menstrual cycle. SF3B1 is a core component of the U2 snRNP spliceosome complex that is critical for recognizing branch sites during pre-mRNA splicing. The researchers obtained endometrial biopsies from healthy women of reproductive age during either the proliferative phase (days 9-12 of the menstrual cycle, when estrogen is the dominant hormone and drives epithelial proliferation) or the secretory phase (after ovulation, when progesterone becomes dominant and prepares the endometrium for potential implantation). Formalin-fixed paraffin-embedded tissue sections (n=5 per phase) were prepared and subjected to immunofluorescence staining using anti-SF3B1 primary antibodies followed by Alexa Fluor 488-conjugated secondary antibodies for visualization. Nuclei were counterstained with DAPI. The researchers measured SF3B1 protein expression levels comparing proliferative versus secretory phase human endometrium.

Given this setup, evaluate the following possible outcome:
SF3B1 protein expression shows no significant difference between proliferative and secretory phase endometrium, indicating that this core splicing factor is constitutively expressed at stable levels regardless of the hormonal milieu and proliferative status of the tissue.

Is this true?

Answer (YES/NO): NO